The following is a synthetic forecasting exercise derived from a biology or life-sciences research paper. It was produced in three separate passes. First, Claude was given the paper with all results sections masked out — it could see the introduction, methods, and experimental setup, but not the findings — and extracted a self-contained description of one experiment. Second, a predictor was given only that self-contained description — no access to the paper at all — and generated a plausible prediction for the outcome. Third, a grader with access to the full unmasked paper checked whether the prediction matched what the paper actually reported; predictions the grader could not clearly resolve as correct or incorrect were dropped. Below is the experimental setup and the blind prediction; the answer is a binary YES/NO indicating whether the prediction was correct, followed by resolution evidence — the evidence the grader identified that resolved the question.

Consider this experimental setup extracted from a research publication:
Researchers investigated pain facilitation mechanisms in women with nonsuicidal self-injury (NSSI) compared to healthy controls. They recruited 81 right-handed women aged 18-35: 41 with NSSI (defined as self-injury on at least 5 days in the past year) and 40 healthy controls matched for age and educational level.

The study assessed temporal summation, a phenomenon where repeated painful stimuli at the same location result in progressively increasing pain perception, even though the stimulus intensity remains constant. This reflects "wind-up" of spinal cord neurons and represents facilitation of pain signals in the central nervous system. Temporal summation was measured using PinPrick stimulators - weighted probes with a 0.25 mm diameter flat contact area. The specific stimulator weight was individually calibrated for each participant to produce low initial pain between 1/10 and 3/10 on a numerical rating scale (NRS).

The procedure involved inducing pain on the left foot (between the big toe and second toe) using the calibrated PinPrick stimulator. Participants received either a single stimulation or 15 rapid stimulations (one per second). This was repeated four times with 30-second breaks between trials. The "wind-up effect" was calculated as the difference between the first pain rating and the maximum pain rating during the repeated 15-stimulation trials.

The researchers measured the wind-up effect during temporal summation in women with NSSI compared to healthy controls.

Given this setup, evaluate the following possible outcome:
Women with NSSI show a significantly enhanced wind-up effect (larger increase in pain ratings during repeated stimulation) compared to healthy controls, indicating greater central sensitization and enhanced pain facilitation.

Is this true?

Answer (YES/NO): NO